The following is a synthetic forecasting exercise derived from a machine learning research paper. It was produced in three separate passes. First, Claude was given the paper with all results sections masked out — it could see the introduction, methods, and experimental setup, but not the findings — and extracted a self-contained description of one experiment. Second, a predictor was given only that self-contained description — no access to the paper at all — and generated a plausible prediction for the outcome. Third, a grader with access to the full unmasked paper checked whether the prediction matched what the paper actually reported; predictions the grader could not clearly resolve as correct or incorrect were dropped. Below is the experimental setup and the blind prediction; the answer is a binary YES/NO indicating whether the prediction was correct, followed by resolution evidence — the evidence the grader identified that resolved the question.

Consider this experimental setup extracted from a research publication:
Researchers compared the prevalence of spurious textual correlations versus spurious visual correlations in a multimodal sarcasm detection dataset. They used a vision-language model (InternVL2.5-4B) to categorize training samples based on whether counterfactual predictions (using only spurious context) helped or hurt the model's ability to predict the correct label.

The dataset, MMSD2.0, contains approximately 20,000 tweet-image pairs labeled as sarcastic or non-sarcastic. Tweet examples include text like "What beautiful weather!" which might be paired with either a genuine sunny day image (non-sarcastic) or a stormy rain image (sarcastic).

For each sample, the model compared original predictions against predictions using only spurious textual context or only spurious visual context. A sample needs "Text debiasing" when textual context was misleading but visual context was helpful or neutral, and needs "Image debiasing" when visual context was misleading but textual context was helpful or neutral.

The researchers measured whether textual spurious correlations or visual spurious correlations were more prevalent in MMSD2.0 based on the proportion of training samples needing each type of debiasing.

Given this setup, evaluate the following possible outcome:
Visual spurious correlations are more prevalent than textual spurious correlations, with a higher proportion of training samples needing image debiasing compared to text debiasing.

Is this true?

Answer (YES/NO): NO